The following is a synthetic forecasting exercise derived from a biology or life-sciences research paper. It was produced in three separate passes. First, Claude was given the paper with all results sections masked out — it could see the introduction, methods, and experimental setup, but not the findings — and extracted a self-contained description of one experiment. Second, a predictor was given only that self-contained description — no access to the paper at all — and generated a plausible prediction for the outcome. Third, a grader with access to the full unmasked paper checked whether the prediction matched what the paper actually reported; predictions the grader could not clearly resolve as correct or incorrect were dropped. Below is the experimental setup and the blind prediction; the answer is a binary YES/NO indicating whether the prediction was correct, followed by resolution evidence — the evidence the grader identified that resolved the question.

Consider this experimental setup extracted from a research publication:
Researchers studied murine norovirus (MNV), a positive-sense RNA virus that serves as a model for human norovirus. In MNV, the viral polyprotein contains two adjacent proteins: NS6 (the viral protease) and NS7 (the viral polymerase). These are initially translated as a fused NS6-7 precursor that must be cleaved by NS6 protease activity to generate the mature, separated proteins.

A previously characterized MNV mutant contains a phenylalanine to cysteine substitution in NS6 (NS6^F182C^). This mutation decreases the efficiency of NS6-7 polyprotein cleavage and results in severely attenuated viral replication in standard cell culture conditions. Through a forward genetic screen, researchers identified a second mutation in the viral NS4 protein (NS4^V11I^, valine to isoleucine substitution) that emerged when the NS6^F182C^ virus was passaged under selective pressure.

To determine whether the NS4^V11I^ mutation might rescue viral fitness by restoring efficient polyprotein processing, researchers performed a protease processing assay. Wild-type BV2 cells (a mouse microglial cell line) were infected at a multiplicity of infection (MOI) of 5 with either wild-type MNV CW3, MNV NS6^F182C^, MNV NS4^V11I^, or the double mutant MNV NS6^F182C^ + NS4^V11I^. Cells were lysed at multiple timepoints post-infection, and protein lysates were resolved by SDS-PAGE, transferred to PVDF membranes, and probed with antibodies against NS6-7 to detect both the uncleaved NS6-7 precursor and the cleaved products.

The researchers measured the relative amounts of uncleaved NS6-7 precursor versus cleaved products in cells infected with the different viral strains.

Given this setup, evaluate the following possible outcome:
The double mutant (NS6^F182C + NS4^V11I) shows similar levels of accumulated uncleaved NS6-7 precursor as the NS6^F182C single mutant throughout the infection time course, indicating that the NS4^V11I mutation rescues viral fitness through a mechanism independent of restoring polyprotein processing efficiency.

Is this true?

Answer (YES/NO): YES